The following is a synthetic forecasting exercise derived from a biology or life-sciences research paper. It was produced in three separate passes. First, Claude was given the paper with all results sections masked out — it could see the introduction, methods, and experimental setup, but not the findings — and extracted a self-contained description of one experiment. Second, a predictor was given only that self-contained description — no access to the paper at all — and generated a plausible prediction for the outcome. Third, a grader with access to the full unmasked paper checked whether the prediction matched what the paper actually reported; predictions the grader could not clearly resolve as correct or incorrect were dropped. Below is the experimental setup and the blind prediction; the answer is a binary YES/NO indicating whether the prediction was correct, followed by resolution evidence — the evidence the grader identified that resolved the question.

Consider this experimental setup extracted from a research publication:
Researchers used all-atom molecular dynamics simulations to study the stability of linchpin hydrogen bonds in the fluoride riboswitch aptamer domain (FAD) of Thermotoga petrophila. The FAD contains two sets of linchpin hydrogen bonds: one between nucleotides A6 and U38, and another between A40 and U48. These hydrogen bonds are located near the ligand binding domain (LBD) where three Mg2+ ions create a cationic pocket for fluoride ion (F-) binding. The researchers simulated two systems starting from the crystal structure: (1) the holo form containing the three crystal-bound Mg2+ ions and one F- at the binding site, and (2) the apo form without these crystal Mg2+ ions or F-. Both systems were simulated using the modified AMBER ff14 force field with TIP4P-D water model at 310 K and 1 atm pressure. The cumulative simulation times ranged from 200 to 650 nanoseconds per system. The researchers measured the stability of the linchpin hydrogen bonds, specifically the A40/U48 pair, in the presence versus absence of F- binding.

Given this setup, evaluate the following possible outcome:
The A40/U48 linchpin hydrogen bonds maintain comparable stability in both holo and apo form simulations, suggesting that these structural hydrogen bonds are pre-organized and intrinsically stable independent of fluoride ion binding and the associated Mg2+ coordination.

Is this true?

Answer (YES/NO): NO